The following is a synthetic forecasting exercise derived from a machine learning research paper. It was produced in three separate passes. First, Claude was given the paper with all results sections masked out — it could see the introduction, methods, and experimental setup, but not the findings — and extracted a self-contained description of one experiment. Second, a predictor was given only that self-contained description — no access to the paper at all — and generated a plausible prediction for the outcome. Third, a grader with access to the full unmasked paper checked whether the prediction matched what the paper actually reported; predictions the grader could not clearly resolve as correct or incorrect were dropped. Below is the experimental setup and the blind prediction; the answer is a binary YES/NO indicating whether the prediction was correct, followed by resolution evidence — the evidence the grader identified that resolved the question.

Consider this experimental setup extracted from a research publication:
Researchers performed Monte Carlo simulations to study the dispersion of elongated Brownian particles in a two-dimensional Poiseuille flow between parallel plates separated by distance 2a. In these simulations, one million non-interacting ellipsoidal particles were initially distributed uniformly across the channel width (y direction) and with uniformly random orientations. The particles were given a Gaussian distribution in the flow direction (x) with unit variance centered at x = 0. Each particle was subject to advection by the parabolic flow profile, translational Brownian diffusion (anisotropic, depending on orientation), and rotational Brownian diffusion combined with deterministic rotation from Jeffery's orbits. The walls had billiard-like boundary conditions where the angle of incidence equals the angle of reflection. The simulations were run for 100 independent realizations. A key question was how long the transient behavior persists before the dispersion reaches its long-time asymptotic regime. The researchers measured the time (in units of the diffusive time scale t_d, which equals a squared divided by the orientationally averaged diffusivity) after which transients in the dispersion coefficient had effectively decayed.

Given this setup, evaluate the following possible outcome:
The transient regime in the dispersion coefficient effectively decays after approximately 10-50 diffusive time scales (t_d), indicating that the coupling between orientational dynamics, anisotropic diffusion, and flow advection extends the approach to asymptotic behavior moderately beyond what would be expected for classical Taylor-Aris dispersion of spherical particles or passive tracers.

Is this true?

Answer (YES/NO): NO